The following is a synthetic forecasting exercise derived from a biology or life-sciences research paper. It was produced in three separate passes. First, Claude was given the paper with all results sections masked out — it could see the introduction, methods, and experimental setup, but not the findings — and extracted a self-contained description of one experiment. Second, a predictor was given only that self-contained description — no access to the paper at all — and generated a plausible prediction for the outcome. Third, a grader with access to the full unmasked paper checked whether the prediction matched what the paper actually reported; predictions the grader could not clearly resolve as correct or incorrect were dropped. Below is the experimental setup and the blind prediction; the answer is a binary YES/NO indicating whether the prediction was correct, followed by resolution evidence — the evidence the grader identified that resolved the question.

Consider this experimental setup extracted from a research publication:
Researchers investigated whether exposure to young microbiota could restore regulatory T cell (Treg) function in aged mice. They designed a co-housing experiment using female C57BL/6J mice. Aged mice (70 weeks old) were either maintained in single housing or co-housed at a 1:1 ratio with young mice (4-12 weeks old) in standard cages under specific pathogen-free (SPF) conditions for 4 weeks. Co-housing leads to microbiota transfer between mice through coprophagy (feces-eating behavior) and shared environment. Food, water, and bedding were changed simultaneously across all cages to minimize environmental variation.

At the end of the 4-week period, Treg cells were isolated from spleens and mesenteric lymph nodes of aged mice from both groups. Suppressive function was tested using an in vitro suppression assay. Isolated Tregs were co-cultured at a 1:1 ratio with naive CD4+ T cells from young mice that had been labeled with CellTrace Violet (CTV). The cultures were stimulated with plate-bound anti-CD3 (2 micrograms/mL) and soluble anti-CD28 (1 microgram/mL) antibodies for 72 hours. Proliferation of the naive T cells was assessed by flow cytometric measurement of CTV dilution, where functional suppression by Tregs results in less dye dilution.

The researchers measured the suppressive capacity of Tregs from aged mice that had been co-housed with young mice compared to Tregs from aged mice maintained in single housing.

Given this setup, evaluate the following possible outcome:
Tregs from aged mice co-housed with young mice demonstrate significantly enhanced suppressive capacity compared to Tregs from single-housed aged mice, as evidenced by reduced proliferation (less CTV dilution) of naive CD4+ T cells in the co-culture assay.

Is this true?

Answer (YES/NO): YES